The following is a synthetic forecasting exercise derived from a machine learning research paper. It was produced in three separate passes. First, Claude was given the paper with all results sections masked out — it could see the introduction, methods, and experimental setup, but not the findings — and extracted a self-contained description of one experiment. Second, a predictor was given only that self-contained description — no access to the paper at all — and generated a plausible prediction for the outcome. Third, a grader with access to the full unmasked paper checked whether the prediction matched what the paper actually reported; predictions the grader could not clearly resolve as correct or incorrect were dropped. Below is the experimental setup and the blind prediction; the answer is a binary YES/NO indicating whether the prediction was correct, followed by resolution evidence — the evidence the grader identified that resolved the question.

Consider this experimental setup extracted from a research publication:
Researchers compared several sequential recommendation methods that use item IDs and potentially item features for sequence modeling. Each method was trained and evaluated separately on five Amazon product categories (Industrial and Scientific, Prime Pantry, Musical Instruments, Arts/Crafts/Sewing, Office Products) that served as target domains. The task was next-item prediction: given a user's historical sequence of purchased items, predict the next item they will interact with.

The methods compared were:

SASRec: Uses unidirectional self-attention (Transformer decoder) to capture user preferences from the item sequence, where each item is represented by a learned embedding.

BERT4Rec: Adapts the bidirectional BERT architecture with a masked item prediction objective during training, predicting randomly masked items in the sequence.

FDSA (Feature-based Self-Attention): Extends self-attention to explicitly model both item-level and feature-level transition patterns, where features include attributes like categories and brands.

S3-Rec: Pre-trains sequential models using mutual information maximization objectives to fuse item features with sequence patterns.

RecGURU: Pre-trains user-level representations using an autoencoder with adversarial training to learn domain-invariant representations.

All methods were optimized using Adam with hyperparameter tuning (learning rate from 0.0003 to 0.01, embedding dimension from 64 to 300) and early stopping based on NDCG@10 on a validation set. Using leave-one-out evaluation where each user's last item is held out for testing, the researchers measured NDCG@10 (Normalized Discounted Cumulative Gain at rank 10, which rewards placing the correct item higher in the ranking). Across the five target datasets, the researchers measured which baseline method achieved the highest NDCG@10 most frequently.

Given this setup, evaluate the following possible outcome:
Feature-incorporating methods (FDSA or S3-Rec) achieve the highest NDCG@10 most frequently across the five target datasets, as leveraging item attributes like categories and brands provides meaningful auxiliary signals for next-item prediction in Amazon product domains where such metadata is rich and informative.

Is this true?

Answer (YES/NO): YES